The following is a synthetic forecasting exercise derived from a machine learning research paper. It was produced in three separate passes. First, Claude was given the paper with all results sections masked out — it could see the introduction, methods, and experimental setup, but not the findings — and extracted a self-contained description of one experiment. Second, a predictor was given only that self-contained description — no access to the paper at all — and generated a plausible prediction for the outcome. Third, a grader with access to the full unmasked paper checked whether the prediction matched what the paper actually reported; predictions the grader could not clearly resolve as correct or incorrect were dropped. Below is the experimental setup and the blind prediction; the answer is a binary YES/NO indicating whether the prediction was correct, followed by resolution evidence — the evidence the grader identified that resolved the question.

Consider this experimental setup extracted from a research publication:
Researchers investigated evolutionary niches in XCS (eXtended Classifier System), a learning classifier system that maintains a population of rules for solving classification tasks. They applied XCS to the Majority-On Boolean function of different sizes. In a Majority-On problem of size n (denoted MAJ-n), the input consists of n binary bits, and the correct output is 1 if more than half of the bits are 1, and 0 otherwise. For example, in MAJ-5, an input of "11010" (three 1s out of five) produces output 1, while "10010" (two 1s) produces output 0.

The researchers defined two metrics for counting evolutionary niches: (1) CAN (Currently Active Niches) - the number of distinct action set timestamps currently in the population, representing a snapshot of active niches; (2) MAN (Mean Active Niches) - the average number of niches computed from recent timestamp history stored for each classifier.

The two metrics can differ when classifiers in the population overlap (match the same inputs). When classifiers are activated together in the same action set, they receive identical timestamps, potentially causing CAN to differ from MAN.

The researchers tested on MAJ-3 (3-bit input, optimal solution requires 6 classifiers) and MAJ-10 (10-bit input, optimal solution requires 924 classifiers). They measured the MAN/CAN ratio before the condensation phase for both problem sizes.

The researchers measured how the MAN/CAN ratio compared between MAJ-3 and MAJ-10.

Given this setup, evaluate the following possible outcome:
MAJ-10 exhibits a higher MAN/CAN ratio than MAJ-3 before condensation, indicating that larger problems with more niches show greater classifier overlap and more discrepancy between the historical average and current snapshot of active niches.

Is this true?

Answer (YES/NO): YES